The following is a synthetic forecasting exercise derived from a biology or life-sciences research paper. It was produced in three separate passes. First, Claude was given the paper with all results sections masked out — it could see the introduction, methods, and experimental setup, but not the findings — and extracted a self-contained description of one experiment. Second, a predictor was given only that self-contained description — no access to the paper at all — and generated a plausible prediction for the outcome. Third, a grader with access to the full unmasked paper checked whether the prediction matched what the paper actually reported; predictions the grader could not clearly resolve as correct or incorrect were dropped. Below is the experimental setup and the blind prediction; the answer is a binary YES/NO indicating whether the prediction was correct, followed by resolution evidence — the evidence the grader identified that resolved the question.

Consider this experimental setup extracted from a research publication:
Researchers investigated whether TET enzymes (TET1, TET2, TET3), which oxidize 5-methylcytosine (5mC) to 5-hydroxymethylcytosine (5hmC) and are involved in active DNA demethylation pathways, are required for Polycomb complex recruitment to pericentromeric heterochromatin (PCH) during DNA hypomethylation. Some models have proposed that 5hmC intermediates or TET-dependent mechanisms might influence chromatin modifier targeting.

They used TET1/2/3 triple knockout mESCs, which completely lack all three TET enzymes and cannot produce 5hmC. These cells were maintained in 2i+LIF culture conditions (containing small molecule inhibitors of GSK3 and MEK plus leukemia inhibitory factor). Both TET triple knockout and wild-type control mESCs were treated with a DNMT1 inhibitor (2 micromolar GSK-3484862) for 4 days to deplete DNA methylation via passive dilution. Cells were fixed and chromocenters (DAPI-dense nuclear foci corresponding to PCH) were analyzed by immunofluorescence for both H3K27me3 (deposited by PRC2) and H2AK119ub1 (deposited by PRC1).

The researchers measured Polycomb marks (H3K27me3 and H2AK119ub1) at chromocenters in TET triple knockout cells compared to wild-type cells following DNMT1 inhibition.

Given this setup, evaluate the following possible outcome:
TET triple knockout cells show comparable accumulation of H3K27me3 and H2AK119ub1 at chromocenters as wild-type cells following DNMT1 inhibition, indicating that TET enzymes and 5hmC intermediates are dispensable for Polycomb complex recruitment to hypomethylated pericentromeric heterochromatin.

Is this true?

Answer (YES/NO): YES